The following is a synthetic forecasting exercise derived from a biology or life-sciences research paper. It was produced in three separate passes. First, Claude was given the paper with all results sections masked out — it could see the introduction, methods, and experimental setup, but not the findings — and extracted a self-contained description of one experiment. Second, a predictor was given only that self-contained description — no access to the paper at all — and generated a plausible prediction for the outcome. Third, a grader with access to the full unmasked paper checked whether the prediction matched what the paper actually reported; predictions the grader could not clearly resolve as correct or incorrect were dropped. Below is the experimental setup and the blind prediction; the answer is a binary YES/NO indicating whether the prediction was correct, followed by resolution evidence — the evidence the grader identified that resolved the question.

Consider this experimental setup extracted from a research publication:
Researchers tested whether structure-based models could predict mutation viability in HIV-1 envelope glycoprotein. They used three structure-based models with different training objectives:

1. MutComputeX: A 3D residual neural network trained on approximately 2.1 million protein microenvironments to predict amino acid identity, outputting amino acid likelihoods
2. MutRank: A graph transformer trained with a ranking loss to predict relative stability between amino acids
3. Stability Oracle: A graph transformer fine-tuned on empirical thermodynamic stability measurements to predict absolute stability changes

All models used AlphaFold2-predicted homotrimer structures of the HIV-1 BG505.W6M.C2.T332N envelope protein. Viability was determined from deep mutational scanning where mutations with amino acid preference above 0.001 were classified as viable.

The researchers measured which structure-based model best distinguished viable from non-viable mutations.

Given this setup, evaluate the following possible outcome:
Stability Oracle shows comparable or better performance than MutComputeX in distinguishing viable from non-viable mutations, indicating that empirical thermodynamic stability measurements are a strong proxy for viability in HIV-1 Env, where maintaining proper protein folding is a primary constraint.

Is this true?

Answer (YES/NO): YES